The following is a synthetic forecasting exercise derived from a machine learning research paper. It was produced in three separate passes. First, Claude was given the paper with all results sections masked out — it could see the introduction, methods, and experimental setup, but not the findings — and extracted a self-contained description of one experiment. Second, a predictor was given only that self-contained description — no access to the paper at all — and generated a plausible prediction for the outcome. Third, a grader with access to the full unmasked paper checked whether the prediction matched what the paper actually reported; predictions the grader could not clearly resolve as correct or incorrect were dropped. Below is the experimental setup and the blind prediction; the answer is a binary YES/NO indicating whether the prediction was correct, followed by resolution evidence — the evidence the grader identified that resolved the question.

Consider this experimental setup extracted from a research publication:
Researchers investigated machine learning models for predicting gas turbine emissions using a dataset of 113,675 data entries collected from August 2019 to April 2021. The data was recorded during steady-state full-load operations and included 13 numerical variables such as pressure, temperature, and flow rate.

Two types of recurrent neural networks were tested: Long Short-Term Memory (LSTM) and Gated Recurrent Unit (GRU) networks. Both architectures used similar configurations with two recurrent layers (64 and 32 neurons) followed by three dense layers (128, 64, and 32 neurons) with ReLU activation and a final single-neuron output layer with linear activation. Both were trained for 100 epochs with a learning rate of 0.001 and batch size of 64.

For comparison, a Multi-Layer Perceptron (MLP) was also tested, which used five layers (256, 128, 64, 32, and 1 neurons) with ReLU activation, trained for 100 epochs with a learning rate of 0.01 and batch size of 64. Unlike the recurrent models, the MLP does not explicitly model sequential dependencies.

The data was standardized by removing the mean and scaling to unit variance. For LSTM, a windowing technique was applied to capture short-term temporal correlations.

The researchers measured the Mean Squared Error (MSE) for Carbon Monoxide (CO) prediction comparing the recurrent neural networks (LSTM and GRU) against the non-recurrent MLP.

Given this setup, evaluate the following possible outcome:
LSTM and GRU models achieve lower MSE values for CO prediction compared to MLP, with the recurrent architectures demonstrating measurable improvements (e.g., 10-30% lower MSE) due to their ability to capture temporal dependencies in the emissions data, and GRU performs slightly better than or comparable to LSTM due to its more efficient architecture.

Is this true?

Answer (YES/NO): NO